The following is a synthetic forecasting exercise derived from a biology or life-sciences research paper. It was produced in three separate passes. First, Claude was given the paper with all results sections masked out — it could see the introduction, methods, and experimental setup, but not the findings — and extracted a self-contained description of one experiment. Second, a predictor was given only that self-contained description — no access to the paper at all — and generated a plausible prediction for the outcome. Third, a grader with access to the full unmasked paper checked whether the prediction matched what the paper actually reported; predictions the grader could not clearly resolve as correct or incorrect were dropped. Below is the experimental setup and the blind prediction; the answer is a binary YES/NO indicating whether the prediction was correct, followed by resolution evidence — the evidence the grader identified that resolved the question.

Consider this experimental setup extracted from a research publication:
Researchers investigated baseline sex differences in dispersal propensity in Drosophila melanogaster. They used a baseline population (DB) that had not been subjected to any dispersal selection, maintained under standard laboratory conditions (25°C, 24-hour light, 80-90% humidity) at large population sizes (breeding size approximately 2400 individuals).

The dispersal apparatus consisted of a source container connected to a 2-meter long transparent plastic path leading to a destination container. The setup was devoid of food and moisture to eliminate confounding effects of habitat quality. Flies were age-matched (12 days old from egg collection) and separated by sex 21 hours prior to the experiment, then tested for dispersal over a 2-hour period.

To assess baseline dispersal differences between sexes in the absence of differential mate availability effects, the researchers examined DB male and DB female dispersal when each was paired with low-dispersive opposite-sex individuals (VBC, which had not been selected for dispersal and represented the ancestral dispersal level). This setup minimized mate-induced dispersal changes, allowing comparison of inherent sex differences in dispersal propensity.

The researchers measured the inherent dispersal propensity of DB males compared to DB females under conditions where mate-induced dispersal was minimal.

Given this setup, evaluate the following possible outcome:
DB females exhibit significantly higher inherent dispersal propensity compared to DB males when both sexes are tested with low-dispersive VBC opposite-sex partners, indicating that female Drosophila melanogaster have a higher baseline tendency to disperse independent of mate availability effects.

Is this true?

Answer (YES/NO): YES